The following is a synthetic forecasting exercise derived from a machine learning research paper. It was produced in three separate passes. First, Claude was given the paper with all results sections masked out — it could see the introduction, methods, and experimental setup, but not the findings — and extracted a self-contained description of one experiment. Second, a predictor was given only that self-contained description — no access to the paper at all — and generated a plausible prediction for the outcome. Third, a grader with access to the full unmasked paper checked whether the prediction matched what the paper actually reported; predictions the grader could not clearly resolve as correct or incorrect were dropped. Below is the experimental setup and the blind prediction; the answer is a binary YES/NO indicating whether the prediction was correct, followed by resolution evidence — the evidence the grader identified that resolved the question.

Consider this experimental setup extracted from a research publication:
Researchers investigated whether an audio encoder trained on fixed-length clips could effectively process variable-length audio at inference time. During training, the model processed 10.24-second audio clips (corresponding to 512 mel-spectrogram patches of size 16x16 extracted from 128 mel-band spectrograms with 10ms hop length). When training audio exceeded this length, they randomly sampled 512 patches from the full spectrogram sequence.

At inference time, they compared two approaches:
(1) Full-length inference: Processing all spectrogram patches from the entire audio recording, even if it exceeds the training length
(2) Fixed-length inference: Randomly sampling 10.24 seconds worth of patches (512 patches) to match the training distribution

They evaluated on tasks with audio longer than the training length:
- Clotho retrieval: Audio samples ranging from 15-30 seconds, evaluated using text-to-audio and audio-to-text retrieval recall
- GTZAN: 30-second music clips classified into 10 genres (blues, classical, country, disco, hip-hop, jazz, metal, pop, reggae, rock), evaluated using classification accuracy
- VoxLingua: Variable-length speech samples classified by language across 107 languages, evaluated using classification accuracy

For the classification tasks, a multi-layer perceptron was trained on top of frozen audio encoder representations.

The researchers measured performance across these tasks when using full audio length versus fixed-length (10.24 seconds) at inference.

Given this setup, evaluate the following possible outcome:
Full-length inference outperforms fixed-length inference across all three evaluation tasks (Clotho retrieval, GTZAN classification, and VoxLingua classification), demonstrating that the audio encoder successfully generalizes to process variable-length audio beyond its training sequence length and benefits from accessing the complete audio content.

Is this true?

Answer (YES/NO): YES